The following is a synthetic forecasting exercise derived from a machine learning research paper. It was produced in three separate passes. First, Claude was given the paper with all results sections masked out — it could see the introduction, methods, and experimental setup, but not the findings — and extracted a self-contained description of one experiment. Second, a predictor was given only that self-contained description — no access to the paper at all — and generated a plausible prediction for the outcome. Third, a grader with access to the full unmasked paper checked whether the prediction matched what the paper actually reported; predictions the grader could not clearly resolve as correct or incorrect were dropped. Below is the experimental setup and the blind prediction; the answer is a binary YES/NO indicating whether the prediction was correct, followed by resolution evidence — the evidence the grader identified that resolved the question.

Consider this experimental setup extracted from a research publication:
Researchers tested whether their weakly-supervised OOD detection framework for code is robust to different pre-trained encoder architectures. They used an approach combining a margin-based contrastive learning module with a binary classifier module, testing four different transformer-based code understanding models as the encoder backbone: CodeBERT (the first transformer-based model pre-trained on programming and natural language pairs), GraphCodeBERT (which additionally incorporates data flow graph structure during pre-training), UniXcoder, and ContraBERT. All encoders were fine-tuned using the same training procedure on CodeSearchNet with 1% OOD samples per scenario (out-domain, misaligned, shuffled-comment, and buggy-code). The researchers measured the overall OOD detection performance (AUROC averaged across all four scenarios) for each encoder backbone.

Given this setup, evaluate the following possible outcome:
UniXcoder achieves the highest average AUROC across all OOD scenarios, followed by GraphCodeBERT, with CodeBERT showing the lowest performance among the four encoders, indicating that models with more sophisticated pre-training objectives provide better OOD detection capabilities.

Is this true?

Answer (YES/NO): NO